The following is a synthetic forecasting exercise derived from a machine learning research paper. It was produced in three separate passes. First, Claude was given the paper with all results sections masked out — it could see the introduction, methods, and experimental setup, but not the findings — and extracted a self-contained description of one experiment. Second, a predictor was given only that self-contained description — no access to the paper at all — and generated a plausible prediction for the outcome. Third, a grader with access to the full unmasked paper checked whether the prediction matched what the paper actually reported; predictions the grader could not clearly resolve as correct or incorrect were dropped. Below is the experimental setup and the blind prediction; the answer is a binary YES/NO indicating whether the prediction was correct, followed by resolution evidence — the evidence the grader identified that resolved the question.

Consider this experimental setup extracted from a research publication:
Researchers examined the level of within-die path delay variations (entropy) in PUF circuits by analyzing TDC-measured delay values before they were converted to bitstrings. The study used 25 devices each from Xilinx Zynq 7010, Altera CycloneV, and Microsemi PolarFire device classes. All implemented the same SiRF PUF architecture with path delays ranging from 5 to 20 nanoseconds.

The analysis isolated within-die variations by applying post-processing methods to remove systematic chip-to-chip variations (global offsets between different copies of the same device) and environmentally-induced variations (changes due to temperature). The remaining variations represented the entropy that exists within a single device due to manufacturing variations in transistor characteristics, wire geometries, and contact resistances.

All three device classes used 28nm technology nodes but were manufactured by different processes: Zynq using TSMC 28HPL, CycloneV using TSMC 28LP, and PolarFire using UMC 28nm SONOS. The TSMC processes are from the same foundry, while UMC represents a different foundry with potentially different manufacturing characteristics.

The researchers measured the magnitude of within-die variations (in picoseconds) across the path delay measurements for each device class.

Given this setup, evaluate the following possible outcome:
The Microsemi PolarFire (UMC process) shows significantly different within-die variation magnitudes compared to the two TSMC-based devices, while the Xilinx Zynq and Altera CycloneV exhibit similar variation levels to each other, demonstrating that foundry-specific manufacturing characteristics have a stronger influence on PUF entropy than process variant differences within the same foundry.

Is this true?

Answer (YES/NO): YES